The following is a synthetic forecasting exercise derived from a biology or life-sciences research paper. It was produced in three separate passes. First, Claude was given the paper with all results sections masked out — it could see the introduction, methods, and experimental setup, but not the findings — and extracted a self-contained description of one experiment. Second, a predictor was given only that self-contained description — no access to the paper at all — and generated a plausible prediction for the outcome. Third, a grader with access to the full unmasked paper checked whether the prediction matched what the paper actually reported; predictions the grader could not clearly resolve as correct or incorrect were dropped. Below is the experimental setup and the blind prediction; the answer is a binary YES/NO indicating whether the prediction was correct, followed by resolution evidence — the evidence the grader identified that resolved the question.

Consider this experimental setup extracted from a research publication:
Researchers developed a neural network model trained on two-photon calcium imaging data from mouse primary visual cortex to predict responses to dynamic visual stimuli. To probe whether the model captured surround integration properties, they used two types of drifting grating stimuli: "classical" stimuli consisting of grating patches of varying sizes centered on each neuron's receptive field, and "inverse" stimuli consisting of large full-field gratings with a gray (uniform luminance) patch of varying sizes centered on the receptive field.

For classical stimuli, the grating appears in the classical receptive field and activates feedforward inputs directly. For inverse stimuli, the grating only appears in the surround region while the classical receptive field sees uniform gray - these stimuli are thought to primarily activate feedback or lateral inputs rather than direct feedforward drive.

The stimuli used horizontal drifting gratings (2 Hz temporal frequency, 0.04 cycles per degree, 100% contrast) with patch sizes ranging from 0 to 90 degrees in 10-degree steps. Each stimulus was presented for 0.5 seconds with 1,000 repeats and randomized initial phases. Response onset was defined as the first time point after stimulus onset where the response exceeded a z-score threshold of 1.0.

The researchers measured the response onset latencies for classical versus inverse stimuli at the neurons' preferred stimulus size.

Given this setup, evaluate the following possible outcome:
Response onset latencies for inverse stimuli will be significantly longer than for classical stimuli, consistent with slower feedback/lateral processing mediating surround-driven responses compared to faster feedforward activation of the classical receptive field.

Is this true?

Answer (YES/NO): YES